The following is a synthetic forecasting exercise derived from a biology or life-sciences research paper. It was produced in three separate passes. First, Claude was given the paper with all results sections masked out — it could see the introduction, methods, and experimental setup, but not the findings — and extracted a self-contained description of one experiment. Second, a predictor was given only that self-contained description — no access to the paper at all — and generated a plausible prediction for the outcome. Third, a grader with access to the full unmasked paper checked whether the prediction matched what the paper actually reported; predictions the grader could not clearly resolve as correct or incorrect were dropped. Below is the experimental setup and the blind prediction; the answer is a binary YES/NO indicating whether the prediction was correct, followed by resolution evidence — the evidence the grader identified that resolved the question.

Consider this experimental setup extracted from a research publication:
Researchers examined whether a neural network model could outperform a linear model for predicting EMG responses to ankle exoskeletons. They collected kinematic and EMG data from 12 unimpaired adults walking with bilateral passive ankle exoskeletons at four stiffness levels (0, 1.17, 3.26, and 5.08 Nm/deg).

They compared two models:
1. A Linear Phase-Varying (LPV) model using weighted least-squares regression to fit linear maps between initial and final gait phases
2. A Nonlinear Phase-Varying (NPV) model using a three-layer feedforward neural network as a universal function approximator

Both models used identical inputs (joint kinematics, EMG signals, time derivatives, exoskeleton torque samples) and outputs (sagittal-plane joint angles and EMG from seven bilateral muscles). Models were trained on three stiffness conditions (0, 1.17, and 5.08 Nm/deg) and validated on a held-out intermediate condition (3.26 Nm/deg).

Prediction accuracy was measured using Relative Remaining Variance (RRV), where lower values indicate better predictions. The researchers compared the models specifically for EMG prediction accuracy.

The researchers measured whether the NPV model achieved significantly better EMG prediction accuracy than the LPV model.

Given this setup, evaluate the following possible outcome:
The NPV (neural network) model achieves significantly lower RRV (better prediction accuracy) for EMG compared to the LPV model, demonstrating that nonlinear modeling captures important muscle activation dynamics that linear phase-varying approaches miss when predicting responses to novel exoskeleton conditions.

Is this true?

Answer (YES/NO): NO